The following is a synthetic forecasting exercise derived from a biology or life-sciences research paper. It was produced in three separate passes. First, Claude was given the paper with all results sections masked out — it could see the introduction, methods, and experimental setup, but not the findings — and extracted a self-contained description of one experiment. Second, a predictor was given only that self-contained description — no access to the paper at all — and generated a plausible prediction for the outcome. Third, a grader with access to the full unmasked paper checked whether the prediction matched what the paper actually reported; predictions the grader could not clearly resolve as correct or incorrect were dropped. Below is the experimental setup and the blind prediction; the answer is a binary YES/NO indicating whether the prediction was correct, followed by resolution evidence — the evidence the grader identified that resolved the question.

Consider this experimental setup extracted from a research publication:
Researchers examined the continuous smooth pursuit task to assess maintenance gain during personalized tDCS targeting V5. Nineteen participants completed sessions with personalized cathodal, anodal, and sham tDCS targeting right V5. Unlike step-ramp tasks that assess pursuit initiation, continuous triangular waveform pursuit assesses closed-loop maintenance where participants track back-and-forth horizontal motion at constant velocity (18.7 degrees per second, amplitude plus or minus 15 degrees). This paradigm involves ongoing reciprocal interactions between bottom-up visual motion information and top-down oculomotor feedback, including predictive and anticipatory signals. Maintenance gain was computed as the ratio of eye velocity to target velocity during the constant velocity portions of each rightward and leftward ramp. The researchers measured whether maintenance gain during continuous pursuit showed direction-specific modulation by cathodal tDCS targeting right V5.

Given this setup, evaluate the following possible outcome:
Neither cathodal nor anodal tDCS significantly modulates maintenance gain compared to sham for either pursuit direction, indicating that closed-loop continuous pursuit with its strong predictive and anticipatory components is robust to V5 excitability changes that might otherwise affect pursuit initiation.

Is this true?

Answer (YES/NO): YES